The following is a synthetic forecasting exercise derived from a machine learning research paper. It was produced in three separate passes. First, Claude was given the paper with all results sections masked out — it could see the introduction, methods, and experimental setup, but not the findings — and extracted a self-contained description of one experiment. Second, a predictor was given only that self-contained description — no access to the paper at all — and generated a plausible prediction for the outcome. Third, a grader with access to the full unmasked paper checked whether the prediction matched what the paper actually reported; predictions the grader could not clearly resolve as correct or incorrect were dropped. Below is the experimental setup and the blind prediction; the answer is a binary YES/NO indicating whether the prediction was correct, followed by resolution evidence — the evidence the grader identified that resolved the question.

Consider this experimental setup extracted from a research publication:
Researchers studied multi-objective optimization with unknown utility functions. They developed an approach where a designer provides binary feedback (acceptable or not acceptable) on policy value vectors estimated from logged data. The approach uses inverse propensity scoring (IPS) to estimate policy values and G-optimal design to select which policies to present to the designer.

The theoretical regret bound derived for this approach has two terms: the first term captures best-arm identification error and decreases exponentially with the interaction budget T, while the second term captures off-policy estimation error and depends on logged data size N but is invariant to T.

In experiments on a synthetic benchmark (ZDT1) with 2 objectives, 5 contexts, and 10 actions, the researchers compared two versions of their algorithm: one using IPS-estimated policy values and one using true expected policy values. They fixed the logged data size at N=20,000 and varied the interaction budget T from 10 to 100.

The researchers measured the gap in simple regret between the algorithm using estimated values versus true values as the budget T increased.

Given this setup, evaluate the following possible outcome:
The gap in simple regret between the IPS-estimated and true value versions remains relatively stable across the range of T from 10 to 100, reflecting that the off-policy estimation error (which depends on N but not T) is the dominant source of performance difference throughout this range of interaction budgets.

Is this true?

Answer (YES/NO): YES